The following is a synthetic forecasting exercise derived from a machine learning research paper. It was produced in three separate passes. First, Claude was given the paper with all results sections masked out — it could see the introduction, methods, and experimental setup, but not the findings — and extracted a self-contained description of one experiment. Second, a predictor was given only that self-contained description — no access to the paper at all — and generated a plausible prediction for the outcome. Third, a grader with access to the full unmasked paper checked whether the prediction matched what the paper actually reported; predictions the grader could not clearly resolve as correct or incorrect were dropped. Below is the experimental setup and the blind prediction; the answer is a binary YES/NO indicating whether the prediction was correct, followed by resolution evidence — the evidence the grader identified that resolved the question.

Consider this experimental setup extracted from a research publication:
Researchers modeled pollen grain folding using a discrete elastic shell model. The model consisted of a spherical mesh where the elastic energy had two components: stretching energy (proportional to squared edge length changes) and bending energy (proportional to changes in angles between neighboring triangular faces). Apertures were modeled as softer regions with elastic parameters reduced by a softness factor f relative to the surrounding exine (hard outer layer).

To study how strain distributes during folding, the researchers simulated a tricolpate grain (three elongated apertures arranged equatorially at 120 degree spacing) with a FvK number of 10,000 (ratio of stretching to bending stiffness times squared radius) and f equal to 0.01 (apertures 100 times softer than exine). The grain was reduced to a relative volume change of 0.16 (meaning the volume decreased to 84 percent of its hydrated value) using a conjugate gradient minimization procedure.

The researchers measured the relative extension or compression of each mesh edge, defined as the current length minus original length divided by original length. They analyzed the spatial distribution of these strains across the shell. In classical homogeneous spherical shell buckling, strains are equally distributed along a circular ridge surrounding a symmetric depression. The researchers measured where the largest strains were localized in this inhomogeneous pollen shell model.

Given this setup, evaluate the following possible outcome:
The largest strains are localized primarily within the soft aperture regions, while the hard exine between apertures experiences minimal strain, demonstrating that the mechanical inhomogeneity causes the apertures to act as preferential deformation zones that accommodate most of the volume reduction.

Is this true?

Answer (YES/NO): YES